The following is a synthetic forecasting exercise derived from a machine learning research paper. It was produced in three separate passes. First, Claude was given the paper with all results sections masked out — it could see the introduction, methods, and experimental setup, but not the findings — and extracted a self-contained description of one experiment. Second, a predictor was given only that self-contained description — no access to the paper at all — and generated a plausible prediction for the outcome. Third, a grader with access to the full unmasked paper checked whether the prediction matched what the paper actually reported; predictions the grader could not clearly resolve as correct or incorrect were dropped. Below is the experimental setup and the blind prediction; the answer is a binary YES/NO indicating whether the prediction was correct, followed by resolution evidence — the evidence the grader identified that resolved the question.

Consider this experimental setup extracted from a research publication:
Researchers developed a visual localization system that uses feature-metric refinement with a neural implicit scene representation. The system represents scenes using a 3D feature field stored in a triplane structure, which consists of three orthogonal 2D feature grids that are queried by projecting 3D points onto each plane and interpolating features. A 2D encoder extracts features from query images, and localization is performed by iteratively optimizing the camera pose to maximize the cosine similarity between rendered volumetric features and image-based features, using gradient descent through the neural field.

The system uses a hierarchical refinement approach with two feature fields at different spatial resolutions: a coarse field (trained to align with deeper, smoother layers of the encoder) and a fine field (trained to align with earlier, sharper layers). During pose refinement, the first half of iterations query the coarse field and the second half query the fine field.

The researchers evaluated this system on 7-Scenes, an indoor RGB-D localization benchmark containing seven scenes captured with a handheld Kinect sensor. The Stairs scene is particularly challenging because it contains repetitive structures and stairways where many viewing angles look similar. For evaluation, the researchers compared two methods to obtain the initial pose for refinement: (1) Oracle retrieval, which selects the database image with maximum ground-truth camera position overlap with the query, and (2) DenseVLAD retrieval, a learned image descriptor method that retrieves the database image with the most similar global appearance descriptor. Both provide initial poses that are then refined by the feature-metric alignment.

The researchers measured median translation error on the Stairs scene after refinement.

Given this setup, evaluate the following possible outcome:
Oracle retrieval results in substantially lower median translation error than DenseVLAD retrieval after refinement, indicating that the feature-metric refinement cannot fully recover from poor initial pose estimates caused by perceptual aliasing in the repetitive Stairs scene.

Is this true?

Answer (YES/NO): NO